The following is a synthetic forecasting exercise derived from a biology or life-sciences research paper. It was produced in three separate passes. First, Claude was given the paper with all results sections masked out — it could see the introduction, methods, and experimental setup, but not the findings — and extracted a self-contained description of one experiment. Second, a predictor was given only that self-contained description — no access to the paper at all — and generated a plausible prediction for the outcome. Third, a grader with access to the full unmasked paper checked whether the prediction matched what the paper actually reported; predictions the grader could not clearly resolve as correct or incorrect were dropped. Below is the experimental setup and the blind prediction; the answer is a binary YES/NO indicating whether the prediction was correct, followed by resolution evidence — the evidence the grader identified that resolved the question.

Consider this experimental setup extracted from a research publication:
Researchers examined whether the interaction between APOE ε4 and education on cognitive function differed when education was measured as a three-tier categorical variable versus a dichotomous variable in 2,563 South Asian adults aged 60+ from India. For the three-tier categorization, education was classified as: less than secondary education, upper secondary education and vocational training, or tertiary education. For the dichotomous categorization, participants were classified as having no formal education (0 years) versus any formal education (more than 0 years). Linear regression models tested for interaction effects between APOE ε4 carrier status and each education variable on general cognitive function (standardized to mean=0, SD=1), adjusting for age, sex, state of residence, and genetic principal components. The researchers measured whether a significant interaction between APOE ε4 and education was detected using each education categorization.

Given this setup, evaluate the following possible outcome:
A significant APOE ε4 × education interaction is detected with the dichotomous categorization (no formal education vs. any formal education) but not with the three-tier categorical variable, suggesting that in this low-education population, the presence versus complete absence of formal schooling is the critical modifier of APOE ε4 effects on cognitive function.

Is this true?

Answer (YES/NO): NO